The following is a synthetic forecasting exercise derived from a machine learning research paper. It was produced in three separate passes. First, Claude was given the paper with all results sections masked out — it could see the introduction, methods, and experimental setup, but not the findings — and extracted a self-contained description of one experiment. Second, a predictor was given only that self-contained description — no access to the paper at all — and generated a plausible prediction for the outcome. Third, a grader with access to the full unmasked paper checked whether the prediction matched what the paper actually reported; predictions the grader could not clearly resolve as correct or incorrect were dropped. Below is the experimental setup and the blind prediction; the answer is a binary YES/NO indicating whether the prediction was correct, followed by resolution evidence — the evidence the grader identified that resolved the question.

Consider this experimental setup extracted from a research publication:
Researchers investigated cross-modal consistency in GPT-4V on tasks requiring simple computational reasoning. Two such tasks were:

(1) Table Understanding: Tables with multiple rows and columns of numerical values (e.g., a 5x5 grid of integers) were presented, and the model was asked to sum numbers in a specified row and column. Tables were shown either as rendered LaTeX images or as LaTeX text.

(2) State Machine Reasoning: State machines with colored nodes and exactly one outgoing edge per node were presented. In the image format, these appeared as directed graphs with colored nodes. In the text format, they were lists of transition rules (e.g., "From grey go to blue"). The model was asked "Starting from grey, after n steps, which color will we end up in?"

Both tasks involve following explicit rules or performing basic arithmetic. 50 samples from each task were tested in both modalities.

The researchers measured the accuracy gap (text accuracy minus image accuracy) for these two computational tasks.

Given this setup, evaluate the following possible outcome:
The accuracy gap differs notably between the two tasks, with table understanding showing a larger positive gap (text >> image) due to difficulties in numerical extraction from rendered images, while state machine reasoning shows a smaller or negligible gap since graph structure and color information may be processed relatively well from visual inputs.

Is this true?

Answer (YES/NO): NO